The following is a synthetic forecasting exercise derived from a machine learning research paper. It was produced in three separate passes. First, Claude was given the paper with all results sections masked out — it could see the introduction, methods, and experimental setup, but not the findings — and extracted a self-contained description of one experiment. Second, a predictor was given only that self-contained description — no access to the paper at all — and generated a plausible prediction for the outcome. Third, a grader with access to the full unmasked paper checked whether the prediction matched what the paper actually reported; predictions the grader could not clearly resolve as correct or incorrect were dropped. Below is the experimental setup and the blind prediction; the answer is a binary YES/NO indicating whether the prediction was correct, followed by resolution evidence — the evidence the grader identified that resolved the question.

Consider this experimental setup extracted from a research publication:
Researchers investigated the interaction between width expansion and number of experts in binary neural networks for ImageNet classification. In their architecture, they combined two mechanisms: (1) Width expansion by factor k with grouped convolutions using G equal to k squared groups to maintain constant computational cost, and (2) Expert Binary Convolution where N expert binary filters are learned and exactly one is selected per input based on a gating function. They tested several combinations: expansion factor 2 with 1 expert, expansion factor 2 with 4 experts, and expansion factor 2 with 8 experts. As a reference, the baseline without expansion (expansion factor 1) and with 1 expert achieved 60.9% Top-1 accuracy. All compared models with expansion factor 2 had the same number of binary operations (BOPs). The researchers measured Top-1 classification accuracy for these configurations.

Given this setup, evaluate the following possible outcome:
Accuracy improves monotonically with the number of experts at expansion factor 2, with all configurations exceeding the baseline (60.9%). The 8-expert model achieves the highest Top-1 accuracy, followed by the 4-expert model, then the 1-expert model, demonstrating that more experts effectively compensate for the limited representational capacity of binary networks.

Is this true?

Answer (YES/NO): YES